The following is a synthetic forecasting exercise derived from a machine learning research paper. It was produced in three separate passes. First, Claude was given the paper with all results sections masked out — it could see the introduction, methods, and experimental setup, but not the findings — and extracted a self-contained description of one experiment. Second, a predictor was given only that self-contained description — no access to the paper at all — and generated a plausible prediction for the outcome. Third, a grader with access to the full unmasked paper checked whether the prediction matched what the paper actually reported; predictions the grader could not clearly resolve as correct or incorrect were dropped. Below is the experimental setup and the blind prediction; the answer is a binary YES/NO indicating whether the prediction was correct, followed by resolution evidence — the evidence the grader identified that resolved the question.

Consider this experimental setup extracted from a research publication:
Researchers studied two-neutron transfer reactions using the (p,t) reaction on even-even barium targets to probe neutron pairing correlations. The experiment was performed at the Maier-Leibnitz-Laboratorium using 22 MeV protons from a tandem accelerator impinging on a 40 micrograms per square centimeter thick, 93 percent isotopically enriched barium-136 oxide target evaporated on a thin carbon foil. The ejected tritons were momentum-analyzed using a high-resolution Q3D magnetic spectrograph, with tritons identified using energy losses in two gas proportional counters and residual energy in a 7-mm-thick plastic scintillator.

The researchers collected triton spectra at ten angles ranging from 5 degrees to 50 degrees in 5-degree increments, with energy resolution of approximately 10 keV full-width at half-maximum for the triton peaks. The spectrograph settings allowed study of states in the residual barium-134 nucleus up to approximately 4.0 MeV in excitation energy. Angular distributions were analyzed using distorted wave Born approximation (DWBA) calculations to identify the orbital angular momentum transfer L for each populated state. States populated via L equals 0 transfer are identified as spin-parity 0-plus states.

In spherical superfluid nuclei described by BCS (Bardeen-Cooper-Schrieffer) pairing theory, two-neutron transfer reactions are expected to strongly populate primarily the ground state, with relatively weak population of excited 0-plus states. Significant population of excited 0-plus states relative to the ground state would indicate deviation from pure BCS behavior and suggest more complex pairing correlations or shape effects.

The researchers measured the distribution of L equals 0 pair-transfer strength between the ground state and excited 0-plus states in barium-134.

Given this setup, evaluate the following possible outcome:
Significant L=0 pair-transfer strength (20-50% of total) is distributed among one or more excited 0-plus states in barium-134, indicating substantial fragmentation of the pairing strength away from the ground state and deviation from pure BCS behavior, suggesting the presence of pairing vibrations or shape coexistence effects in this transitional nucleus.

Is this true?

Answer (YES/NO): YES